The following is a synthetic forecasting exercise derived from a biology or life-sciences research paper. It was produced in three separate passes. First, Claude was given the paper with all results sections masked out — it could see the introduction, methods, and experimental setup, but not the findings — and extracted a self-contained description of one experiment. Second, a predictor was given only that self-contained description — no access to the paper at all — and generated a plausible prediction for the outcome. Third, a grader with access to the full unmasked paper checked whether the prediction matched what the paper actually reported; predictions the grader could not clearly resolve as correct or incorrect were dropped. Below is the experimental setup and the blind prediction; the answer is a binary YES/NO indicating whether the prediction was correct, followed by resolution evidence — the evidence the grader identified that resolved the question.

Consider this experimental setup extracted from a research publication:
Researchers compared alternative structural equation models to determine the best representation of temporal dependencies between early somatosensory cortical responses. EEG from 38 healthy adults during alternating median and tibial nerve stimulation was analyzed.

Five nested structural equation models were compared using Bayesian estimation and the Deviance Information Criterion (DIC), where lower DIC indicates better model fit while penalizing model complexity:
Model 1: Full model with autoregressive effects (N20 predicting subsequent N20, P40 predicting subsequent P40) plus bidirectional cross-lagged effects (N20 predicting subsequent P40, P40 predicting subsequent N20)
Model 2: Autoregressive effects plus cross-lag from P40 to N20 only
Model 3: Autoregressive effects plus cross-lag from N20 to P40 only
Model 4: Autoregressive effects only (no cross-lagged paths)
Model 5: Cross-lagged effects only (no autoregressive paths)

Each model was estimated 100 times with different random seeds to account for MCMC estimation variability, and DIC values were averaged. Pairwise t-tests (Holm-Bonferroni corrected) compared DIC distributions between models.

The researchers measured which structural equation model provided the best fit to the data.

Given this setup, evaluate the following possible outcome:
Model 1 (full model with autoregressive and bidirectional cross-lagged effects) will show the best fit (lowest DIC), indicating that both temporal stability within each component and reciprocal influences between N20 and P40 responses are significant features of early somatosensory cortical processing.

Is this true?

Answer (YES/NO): NO